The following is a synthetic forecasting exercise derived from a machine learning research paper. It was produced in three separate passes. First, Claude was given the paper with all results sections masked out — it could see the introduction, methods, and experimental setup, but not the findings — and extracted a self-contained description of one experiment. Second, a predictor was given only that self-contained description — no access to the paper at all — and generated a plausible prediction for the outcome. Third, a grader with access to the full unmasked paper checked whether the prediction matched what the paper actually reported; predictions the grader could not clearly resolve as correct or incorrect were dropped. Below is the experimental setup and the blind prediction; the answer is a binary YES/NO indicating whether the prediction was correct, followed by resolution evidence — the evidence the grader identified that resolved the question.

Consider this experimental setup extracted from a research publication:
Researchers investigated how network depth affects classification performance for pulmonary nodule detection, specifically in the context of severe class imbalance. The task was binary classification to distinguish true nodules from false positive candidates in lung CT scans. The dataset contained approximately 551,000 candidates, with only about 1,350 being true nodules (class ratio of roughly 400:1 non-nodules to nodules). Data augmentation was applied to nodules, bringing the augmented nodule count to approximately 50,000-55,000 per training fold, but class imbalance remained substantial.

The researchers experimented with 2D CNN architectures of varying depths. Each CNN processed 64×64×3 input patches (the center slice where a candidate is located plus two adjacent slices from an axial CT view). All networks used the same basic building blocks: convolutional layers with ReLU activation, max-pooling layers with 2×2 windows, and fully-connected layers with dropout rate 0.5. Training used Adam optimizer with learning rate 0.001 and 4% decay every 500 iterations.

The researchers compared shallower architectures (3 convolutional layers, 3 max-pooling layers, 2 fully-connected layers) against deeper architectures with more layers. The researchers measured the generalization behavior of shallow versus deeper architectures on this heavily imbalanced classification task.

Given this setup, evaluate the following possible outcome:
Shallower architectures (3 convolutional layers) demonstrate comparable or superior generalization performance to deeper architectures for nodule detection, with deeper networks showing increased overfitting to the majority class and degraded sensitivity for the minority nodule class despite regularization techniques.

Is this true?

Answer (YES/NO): YES